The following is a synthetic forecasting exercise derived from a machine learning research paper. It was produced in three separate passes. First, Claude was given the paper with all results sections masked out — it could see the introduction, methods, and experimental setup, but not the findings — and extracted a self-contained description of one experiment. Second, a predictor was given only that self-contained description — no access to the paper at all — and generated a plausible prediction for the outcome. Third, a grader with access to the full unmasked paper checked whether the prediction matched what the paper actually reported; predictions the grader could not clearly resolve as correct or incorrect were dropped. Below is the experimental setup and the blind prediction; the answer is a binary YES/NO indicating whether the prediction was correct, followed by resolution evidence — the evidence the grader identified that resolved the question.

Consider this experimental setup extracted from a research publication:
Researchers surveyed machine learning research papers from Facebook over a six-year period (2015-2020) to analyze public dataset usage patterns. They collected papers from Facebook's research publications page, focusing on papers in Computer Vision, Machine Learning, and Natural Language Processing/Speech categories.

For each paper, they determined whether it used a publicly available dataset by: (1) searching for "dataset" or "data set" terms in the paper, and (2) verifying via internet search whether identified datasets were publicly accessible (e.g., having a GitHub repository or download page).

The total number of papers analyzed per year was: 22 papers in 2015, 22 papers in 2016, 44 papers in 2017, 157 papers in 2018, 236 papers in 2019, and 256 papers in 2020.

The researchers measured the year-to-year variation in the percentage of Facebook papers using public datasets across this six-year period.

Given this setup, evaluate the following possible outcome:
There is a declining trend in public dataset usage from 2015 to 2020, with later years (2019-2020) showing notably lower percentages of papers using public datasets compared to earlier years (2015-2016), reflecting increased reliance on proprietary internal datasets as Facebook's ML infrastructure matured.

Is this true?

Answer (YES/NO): NO